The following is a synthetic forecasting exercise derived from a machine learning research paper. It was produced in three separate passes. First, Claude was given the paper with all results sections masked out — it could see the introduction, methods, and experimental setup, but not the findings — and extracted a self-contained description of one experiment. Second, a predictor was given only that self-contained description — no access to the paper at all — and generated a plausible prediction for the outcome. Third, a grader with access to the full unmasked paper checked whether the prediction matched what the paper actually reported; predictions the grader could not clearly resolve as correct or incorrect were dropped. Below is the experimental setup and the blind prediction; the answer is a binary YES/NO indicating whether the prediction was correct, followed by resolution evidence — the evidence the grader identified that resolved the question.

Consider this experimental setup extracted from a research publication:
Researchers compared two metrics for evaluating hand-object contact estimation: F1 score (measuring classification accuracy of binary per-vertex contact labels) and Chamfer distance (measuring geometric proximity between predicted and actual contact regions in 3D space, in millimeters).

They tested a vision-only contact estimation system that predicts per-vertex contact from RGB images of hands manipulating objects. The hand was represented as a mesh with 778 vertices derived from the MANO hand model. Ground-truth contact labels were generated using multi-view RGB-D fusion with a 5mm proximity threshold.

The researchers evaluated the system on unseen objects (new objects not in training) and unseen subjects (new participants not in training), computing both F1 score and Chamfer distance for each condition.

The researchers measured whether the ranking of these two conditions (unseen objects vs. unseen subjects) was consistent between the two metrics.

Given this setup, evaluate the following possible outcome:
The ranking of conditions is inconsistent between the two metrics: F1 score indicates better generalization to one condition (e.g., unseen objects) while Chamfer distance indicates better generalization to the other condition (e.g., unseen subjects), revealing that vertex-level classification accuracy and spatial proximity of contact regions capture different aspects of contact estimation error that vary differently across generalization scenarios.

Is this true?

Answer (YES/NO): YES